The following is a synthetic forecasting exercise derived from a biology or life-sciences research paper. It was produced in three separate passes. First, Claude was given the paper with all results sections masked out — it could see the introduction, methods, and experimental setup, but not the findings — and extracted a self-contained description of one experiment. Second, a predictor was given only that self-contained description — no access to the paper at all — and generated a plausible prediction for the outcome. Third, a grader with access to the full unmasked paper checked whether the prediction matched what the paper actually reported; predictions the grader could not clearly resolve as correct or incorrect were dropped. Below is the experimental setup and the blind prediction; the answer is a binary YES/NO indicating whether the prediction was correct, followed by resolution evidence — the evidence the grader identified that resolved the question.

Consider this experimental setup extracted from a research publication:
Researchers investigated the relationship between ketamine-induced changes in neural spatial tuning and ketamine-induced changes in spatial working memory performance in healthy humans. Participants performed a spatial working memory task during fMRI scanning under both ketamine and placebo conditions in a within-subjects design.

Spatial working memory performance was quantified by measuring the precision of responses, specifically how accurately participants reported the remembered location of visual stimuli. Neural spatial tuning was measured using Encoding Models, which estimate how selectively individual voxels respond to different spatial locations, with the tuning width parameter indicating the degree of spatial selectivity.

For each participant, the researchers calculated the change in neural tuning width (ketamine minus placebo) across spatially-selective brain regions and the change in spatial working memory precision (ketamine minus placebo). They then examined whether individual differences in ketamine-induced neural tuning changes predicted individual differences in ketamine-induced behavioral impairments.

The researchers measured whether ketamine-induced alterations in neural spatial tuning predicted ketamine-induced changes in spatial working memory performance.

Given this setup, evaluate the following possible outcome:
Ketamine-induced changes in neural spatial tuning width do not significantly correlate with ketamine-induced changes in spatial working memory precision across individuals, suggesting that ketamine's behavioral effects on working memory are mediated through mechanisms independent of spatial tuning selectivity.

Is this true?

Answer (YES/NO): NO